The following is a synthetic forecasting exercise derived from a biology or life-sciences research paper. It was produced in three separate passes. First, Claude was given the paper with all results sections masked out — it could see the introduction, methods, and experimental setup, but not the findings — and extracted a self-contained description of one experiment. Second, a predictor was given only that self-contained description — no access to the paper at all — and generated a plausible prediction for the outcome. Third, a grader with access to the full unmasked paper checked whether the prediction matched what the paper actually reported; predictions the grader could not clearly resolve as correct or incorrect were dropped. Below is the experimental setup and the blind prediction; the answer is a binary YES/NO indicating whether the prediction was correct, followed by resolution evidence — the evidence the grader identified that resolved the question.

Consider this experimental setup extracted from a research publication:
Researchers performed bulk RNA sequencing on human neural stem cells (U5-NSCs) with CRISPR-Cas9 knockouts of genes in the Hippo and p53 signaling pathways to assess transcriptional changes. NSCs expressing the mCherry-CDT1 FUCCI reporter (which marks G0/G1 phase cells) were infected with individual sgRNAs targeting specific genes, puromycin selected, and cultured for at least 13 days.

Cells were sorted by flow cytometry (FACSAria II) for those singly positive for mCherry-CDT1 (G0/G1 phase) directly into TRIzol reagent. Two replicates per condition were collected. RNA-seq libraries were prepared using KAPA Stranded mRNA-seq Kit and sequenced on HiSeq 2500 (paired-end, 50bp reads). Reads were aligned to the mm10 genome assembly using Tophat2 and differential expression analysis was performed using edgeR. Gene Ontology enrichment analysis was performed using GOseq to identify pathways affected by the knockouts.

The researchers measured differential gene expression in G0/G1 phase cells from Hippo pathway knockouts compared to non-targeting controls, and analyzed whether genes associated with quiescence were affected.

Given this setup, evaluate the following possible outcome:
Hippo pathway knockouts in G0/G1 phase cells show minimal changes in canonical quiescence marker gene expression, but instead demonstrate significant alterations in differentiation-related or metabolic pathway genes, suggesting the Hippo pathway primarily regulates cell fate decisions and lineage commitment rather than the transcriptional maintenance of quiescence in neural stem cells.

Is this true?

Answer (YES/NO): NO